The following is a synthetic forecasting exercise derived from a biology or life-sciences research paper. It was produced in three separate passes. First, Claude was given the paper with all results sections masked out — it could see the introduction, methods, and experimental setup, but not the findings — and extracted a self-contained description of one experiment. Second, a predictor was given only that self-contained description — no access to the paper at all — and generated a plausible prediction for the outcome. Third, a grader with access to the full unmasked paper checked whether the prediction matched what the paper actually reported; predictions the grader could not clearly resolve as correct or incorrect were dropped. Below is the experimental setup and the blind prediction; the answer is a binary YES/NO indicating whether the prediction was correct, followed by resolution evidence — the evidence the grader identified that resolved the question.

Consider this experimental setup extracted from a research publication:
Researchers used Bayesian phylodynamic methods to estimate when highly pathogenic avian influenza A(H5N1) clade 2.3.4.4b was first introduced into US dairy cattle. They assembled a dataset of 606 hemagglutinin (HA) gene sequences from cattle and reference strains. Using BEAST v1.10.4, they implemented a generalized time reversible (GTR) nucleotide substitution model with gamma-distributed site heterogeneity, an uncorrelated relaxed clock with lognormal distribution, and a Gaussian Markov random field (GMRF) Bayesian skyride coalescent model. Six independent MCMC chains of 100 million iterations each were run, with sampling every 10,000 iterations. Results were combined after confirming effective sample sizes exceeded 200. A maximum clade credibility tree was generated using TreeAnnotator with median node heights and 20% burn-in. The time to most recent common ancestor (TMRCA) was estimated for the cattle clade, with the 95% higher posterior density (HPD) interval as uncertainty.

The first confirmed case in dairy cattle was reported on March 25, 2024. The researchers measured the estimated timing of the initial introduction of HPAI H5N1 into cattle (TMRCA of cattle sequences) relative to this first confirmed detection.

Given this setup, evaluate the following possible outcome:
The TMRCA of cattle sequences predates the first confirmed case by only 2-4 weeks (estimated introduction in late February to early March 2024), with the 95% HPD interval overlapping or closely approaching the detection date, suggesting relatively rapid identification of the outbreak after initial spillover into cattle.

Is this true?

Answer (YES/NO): NO